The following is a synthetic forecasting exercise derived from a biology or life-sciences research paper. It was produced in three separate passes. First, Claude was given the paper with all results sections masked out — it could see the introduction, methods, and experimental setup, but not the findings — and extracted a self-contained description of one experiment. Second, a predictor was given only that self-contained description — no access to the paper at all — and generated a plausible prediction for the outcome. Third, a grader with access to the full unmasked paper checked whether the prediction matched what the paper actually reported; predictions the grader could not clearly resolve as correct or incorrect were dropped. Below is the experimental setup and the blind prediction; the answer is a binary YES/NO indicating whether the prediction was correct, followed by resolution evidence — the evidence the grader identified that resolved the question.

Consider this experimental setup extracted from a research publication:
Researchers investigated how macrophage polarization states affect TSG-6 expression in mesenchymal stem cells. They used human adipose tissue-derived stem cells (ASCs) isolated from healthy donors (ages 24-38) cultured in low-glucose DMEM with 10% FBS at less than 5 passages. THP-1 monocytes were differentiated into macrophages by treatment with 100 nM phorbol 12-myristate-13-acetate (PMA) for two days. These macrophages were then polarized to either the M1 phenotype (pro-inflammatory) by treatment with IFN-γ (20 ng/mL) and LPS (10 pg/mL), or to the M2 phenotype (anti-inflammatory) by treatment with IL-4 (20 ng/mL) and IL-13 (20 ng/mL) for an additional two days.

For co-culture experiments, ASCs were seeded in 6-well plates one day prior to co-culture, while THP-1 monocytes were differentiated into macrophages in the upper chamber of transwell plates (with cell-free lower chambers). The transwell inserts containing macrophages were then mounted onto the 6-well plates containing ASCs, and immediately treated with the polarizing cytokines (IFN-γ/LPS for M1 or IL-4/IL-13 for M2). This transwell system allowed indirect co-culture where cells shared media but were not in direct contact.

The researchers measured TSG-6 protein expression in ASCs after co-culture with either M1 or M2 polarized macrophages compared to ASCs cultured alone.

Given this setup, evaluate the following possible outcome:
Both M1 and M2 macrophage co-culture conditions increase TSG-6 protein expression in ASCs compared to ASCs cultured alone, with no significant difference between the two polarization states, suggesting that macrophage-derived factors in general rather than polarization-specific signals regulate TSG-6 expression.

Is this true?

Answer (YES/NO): NO